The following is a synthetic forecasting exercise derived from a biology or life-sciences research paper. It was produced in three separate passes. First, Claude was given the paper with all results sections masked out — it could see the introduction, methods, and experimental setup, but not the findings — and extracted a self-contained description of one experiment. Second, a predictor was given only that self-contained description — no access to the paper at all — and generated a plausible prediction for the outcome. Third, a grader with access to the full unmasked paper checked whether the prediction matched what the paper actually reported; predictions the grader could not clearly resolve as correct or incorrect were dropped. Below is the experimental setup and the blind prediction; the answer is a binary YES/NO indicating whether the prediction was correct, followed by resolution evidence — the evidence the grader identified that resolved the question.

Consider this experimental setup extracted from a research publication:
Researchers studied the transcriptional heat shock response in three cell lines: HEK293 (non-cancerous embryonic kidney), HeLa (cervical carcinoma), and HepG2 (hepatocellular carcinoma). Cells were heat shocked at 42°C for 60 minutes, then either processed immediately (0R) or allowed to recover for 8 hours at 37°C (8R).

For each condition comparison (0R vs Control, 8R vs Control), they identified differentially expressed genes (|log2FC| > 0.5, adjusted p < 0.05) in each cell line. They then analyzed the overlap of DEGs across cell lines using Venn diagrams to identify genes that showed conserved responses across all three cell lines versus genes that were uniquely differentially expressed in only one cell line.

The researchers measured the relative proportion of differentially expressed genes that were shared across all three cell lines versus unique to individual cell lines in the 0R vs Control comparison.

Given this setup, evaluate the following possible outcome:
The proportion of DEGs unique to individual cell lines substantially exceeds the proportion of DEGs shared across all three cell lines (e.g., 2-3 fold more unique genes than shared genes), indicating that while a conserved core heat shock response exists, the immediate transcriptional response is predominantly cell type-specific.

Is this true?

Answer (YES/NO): YES